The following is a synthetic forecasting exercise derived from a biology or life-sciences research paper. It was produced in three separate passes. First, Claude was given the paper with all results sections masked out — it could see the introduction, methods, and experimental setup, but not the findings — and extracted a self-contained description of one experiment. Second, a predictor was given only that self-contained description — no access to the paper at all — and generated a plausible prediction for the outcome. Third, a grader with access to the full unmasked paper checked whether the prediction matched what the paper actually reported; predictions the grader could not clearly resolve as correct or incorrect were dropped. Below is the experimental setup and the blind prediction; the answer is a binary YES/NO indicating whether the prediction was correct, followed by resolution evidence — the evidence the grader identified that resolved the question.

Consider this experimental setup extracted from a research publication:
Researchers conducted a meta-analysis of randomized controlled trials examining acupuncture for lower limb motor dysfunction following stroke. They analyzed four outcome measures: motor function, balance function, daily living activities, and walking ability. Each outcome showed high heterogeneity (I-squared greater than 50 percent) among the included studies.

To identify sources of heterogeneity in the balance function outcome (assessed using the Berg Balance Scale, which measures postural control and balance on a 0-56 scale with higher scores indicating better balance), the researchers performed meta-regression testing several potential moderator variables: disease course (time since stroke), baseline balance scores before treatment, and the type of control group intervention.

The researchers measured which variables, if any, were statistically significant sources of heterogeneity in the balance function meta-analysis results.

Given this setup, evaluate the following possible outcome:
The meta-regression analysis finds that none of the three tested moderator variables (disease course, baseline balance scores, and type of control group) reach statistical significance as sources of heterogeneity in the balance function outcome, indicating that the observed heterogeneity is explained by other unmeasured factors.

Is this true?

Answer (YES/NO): NO